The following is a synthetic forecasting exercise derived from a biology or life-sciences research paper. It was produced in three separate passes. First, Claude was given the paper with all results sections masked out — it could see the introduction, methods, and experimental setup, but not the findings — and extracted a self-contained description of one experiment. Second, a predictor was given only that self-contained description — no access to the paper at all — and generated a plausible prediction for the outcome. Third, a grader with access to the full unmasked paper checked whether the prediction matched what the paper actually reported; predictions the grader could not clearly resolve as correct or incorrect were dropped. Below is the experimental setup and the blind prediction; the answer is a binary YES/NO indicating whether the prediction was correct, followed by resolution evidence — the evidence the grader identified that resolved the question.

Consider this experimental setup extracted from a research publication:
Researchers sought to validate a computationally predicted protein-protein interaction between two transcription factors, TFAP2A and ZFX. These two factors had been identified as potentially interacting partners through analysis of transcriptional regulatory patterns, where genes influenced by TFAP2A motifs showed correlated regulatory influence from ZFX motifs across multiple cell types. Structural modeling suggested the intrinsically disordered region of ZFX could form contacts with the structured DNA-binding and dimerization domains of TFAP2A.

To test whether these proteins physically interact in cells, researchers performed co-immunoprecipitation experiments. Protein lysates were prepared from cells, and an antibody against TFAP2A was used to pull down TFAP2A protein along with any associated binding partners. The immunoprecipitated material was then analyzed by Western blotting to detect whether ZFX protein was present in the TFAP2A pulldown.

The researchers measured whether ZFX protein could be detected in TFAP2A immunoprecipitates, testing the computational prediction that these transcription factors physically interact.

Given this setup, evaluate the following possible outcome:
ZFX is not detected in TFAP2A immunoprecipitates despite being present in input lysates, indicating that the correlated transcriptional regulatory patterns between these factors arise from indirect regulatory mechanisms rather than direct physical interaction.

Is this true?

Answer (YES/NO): NO